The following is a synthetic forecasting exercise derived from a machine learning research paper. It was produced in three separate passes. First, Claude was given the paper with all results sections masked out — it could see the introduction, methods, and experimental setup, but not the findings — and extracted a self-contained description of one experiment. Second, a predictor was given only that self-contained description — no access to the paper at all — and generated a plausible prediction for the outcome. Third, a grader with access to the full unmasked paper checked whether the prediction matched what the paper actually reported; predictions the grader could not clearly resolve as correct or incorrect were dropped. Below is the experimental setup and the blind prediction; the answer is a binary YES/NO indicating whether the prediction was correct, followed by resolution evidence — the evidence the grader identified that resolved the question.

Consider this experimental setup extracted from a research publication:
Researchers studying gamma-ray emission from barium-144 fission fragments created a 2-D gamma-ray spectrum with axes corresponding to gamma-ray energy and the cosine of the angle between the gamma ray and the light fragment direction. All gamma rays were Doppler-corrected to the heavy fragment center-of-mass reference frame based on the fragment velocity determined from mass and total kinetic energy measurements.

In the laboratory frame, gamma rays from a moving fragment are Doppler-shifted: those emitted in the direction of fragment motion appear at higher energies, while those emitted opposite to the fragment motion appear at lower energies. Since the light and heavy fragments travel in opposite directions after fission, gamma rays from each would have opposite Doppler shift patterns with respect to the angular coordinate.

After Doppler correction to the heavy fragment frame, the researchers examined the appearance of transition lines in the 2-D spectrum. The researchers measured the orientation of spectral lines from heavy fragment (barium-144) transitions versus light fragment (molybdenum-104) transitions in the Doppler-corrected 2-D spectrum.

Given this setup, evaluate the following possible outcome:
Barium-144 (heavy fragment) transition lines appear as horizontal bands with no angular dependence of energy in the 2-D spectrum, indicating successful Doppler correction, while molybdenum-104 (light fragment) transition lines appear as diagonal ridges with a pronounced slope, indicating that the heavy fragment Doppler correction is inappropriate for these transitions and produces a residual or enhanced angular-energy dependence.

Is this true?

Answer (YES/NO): NO